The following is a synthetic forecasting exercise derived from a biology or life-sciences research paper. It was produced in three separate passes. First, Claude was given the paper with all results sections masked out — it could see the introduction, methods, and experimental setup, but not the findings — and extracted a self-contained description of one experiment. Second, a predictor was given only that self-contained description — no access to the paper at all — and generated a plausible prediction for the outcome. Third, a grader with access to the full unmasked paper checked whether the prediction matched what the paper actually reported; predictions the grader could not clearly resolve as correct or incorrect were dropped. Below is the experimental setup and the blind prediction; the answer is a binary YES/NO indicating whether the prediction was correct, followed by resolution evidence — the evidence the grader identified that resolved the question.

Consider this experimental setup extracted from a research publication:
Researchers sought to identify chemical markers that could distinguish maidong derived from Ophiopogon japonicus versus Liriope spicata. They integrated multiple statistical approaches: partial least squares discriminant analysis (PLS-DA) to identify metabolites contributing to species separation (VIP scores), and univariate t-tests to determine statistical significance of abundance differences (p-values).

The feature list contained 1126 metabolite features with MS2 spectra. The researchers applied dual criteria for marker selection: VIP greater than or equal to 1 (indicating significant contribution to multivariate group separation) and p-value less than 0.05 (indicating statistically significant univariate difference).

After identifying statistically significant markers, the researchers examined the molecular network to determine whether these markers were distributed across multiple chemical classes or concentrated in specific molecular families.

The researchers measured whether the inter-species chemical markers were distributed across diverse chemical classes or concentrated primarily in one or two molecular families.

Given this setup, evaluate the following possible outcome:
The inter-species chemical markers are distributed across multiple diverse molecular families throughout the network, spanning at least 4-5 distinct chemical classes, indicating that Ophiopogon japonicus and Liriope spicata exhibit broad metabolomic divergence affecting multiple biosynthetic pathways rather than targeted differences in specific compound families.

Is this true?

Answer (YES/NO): NO